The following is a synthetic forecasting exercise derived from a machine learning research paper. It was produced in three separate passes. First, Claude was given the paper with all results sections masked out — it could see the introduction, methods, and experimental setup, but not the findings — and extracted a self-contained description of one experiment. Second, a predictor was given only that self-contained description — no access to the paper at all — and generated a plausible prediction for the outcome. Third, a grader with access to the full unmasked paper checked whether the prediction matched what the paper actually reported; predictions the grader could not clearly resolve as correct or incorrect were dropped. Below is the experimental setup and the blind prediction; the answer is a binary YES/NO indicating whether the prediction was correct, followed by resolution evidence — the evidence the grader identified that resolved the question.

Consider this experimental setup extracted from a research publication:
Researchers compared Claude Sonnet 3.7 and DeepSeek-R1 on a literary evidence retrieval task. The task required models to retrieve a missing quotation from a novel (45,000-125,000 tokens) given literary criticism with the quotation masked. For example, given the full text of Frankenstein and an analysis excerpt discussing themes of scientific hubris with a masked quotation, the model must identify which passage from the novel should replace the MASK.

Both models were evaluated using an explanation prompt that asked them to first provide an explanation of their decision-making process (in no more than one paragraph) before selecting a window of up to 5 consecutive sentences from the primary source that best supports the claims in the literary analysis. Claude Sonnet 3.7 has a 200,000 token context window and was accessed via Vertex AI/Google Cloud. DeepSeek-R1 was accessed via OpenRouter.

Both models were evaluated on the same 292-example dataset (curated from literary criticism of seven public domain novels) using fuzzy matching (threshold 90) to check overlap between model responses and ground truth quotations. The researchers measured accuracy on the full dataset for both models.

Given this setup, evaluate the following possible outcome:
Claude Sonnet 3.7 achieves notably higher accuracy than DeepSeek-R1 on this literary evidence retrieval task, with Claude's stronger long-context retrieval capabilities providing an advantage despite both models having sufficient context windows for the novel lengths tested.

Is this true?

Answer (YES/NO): YES